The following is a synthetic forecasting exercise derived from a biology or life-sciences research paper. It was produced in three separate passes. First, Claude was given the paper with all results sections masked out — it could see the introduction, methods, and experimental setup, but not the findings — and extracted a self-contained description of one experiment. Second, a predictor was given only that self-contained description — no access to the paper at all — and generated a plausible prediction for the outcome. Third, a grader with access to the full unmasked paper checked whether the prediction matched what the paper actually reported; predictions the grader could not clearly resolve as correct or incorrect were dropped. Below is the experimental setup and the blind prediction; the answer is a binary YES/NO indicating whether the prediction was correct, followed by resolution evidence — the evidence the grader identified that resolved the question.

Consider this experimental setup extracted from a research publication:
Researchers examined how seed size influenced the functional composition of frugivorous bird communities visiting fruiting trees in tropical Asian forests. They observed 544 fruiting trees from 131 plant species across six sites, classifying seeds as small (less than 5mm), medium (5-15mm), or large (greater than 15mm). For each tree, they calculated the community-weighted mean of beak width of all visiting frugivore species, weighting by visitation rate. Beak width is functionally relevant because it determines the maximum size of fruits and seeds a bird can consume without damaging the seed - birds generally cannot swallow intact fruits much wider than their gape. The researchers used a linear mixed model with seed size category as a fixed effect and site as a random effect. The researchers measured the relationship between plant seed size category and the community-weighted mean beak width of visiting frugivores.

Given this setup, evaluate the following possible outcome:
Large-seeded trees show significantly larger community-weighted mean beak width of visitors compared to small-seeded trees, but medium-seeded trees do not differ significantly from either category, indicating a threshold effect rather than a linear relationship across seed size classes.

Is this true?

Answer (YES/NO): NO